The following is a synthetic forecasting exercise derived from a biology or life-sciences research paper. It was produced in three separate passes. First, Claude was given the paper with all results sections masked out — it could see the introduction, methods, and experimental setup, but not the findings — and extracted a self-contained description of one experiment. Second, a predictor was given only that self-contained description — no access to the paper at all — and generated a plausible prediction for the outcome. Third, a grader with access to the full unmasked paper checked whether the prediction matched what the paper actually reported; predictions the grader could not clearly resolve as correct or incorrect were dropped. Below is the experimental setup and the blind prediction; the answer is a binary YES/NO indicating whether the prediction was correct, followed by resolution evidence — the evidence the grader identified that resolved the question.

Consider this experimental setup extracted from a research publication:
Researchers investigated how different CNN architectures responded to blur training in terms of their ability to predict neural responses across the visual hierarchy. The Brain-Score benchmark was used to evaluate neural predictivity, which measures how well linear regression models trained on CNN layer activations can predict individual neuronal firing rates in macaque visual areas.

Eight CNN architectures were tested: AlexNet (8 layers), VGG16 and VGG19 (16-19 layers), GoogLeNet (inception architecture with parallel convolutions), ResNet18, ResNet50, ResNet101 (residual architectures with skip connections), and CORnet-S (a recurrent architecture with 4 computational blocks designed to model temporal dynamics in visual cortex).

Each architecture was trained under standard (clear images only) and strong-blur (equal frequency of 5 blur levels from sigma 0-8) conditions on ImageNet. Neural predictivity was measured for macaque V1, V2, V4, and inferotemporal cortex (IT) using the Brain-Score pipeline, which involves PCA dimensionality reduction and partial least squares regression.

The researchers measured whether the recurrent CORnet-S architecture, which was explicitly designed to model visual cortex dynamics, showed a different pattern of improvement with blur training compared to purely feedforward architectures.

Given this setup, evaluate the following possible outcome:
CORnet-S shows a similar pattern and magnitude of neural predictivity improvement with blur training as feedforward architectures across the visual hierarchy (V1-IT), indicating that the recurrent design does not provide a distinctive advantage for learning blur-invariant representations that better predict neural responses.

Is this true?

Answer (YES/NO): YES